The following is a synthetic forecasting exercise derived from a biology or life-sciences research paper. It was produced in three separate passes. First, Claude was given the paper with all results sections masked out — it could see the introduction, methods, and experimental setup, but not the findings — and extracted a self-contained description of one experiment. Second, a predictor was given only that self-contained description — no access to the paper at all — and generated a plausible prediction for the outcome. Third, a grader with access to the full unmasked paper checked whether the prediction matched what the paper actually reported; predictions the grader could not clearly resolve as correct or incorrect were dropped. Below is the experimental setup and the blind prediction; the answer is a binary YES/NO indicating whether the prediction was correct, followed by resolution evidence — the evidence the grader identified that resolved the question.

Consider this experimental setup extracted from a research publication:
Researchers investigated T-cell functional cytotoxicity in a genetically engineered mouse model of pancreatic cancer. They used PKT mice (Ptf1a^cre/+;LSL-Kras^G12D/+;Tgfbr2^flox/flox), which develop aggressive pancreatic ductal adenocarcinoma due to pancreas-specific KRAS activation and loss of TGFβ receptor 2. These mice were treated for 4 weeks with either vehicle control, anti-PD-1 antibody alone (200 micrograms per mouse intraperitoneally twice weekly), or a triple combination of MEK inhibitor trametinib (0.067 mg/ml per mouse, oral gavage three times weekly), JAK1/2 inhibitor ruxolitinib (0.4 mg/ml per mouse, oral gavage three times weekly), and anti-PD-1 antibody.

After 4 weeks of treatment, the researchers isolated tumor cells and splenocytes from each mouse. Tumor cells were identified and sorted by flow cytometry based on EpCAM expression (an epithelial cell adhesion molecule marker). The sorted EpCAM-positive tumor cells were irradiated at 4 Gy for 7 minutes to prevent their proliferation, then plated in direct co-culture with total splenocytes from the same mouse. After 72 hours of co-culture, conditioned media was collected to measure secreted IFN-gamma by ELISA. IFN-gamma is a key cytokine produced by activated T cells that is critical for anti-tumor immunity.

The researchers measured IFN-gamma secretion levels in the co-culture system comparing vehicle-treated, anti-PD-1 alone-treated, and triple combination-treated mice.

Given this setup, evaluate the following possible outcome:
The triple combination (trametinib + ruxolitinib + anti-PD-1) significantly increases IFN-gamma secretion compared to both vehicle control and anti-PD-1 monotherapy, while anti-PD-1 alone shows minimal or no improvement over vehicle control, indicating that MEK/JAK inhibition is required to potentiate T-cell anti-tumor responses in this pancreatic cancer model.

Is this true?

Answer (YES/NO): YES